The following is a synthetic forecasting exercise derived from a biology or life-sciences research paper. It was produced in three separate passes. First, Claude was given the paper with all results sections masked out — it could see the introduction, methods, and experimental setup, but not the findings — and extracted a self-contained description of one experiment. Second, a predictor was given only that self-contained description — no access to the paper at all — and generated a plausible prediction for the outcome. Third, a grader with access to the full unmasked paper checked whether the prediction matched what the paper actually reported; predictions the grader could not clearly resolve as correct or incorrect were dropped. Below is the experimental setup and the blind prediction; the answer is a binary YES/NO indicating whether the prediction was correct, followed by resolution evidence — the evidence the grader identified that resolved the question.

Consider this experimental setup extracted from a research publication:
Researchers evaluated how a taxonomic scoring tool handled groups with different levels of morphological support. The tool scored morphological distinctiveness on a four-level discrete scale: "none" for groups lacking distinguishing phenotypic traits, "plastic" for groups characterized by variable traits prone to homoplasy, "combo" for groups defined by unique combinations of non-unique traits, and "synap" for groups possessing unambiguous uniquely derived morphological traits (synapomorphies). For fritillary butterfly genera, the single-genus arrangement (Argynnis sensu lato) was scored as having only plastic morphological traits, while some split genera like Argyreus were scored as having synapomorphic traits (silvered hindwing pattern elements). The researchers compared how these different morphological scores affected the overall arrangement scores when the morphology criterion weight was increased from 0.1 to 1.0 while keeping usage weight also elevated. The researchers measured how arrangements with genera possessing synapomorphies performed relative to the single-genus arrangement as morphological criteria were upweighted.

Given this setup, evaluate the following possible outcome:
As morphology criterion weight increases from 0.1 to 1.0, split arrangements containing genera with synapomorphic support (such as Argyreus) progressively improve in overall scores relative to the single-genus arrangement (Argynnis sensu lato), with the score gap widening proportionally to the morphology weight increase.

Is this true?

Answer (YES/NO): NO